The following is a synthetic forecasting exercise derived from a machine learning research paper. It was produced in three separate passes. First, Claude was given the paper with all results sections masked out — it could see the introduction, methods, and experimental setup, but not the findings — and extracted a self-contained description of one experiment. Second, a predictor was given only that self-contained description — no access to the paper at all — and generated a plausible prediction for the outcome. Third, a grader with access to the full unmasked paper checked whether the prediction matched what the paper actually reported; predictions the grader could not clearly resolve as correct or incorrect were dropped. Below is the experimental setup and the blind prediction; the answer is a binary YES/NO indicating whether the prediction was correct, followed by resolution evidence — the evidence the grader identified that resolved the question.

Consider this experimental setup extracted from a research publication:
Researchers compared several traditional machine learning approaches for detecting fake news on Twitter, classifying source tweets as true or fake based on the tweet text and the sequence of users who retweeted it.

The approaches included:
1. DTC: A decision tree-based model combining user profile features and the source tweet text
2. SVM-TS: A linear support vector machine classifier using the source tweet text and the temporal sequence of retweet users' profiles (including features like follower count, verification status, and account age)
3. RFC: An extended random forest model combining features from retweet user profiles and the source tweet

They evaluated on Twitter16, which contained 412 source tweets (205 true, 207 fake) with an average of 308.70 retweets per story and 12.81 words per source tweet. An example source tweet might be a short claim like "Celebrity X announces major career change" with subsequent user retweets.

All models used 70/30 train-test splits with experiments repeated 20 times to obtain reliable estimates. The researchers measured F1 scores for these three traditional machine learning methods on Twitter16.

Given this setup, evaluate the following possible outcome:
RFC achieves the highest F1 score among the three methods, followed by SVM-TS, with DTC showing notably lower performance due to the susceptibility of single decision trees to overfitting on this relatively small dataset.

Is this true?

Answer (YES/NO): NO